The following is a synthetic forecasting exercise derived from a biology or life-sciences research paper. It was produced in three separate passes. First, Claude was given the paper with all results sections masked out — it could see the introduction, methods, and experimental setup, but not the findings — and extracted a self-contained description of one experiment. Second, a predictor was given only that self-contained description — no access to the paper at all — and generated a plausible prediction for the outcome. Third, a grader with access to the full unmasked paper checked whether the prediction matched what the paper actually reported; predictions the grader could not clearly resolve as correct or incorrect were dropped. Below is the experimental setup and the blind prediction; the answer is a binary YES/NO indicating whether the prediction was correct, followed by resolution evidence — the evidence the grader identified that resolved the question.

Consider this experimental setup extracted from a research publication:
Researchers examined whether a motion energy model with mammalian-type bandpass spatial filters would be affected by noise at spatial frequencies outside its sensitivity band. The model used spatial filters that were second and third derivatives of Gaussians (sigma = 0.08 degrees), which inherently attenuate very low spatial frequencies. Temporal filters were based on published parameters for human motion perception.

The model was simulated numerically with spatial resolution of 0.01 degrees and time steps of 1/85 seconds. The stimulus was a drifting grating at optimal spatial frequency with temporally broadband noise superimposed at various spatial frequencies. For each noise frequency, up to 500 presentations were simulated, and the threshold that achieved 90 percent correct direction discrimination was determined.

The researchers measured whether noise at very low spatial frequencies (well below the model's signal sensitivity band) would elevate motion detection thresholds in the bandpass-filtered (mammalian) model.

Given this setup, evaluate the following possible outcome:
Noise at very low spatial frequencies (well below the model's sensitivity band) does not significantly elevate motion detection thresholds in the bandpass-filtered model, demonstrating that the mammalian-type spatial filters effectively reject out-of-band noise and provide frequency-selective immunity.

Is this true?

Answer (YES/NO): YES